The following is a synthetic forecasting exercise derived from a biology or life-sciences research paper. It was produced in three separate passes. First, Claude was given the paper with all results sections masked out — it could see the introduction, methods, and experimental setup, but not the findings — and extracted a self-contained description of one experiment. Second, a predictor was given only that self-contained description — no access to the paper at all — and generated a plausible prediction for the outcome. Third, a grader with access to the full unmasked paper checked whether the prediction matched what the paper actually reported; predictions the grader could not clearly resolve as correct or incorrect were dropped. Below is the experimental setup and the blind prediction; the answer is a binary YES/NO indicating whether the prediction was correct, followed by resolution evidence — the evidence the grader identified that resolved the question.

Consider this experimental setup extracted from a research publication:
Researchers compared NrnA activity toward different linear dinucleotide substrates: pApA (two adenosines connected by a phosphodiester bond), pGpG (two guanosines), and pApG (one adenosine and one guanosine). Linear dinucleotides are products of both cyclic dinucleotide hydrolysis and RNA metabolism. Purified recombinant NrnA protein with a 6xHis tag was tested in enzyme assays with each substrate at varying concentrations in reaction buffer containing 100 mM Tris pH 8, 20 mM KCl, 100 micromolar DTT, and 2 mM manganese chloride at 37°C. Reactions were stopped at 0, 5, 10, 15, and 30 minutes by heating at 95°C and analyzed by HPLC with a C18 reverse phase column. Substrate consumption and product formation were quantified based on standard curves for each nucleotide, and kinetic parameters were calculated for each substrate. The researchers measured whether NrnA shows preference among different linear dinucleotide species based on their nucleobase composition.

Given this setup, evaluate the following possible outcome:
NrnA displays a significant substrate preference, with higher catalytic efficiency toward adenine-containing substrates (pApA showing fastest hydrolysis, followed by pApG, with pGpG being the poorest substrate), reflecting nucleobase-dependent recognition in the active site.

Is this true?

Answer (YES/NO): NO